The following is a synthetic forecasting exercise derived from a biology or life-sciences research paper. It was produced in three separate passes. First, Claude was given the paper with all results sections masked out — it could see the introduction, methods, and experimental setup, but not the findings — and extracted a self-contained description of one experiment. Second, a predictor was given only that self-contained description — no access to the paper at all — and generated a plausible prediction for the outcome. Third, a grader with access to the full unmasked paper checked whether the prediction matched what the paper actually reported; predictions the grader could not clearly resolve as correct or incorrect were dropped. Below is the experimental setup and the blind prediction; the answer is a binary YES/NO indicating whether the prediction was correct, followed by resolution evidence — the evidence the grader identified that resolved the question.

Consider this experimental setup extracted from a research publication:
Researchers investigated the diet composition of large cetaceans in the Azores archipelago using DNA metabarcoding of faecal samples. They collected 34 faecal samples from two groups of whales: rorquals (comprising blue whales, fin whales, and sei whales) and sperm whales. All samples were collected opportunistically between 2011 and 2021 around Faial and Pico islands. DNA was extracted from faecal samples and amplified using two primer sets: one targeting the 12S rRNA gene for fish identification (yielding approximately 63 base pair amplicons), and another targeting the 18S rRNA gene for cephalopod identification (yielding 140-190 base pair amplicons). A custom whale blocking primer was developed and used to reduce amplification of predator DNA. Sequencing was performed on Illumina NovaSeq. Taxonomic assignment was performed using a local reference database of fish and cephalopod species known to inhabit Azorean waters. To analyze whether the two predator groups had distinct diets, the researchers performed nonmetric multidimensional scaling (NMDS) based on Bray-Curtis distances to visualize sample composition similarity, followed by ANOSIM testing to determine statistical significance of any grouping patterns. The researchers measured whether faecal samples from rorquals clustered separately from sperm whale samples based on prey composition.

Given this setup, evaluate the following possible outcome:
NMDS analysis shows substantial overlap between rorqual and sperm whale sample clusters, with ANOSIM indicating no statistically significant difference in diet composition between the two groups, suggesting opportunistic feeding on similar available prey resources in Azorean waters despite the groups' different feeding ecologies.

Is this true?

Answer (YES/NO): NO